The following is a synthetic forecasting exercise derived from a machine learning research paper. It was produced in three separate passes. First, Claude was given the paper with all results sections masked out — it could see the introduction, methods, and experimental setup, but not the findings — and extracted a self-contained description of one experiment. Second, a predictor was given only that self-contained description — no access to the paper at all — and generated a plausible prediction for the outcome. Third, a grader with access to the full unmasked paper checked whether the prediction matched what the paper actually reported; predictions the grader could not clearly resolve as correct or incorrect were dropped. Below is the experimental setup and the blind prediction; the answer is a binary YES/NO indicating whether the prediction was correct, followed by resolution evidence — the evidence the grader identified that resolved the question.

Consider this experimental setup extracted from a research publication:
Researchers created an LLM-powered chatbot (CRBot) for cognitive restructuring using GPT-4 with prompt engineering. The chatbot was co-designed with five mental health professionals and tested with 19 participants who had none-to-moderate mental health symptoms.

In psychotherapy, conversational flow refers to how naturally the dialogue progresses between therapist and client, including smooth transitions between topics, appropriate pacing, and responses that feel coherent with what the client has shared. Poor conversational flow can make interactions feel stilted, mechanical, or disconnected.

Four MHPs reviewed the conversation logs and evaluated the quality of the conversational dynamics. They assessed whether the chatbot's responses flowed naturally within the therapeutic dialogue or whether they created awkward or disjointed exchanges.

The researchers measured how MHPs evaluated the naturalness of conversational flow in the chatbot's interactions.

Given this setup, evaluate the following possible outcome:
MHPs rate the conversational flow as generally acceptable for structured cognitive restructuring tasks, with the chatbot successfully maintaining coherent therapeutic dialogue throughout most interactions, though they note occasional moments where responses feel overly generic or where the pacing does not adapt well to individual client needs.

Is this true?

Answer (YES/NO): NO